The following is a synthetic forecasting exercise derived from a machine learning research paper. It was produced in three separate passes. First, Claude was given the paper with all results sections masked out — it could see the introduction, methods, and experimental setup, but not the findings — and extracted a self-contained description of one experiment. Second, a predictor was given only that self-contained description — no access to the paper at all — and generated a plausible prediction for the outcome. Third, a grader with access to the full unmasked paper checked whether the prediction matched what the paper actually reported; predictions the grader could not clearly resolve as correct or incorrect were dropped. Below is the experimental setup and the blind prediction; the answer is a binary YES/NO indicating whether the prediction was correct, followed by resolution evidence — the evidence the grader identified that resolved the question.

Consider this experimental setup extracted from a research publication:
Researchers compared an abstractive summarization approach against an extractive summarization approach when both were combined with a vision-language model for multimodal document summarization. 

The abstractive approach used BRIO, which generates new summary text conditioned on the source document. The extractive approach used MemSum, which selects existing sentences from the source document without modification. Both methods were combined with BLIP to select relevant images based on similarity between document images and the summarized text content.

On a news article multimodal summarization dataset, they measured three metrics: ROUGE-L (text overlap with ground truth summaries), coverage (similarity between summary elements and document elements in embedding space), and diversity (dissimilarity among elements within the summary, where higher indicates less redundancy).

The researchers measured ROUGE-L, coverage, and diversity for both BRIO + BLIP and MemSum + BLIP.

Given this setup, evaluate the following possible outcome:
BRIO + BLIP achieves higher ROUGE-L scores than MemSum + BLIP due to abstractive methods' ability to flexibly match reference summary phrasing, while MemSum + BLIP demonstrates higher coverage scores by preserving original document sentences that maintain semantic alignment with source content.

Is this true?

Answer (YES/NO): NO